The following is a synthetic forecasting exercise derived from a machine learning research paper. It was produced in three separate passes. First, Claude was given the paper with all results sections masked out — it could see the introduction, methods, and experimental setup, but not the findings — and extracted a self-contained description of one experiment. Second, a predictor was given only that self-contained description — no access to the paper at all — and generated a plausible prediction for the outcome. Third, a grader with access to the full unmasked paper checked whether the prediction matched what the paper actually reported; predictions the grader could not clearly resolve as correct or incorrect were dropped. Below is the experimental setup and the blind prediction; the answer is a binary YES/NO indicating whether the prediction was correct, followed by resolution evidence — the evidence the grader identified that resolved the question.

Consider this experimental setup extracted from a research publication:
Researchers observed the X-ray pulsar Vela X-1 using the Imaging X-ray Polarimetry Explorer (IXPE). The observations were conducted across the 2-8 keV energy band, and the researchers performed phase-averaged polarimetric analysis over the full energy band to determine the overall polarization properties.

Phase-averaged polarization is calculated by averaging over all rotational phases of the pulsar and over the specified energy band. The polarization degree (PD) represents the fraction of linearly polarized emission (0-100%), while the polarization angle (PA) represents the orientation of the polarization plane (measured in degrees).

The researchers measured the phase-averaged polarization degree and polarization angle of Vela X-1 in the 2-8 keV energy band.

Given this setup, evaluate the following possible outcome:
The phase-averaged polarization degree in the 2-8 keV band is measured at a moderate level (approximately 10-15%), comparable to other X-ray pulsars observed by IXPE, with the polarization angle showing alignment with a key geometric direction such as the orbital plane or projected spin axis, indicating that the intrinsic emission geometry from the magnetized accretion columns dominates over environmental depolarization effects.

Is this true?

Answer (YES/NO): NO